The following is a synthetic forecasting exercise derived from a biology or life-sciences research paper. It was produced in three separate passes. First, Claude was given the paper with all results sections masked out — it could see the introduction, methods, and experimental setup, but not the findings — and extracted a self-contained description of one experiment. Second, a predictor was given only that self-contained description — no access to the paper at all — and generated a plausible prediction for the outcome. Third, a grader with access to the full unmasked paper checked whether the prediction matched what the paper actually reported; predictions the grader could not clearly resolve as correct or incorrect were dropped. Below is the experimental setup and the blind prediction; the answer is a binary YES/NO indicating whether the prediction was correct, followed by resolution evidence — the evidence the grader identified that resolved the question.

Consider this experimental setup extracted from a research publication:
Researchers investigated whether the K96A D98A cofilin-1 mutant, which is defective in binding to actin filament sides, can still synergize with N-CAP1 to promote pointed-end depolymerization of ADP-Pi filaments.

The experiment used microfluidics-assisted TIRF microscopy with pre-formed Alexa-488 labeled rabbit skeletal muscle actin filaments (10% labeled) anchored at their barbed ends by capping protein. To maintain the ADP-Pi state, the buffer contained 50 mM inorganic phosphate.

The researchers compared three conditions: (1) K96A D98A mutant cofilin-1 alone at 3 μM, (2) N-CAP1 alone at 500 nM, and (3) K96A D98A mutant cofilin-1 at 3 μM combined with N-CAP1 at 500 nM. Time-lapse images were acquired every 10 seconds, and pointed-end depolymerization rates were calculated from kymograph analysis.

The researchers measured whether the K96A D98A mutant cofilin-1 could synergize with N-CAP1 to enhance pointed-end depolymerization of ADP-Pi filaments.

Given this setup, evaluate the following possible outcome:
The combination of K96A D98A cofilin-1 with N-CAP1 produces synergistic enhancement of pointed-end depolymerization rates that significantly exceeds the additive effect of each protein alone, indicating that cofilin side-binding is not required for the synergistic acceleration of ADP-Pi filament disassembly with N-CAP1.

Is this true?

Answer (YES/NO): NO